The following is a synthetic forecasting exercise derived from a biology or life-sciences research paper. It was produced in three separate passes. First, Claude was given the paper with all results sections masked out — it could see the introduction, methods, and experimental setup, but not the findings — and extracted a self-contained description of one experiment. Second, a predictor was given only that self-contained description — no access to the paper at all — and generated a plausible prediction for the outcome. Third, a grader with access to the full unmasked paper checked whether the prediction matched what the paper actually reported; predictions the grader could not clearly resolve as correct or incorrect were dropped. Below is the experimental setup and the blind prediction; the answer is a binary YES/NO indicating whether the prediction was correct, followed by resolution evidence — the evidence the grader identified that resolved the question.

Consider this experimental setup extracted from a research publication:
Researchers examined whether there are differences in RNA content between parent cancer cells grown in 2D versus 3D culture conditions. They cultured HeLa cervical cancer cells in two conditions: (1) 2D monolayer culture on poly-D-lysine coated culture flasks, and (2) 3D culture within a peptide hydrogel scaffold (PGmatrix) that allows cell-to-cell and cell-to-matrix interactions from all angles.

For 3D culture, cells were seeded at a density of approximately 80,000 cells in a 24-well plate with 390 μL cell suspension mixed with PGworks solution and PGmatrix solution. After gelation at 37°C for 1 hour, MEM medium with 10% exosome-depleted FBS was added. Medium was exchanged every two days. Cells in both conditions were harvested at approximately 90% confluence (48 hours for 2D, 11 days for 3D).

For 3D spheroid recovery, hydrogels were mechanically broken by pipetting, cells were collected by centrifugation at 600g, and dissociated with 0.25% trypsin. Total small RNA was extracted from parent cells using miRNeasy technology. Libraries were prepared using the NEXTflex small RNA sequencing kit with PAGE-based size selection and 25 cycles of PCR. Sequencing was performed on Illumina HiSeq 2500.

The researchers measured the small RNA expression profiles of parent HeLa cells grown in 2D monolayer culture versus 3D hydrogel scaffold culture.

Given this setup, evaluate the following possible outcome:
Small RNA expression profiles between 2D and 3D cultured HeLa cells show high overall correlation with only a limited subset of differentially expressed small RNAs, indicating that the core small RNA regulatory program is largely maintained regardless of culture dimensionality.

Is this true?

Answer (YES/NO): YES